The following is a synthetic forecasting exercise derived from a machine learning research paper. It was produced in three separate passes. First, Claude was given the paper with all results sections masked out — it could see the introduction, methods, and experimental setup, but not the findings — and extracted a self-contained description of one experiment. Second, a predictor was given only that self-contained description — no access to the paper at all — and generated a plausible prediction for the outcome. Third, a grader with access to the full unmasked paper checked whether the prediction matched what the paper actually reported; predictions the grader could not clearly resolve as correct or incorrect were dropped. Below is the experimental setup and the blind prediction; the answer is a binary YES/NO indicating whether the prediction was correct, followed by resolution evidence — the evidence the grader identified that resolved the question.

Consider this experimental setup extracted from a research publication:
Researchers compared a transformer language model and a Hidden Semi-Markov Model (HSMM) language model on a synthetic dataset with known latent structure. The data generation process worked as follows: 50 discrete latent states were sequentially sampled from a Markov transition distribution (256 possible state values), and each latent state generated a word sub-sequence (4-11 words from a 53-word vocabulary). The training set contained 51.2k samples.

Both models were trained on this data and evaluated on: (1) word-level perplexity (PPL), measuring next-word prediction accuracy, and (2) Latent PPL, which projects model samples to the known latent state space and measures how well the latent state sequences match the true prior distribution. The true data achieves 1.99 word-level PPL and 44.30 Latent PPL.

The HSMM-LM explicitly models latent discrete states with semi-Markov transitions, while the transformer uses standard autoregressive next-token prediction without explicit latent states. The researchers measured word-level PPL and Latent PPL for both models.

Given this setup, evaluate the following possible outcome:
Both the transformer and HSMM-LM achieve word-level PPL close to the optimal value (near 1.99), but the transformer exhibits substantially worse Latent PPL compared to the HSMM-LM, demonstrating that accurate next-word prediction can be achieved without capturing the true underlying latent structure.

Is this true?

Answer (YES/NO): YES